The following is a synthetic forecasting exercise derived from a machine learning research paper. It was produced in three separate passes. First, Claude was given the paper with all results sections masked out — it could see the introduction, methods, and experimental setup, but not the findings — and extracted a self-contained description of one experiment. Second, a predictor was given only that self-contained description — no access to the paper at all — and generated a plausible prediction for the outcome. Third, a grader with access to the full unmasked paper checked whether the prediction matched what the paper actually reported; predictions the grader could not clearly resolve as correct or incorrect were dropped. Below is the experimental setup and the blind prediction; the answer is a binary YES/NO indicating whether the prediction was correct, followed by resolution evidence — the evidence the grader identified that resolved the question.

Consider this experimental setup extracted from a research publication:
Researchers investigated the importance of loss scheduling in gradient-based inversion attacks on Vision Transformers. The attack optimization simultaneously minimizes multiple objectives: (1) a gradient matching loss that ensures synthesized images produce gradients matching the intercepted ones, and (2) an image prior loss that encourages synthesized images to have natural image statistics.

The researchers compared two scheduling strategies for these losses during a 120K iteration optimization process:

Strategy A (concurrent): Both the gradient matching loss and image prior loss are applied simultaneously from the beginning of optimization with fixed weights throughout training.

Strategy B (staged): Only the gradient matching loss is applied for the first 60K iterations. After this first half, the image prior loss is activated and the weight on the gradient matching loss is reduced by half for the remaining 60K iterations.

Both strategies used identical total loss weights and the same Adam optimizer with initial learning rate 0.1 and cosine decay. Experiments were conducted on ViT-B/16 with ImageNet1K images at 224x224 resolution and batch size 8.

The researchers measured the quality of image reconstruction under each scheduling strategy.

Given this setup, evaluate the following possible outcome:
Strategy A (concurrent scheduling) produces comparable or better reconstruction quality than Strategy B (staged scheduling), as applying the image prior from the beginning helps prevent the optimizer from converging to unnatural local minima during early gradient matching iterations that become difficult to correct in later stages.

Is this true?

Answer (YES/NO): NO